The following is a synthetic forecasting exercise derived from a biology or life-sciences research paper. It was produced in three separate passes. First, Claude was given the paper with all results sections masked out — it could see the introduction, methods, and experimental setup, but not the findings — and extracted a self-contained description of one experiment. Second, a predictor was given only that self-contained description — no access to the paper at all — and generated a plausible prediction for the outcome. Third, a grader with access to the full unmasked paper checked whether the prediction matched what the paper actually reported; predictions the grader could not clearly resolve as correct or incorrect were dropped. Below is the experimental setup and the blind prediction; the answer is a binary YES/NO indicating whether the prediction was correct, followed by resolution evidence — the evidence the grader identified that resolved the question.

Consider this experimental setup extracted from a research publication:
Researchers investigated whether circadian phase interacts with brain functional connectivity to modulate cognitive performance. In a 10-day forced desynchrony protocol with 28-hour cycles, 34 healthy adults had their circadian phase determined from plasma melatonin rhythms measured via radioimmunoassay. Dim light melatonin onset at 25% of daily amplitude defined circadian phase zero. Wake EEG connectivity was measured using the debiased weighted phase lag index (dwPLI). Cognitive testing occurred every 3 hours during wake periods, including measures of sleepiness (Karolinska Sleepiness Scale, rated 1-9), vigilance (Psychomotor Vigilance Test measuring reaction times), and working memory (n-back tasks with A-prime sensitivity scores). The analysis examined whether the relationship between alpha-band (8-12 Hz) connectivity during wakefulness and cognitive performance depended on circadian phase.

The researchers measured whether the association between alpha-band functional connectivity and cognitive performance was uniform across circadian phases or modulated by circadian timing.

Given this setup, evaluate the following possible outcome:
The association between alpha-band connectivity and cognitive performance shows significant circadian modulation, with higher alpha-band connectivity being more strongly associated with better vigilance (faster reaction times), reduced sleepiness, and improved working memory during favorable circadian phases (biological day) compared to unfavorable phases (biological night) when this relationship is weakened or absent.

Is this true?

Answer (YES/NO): NO